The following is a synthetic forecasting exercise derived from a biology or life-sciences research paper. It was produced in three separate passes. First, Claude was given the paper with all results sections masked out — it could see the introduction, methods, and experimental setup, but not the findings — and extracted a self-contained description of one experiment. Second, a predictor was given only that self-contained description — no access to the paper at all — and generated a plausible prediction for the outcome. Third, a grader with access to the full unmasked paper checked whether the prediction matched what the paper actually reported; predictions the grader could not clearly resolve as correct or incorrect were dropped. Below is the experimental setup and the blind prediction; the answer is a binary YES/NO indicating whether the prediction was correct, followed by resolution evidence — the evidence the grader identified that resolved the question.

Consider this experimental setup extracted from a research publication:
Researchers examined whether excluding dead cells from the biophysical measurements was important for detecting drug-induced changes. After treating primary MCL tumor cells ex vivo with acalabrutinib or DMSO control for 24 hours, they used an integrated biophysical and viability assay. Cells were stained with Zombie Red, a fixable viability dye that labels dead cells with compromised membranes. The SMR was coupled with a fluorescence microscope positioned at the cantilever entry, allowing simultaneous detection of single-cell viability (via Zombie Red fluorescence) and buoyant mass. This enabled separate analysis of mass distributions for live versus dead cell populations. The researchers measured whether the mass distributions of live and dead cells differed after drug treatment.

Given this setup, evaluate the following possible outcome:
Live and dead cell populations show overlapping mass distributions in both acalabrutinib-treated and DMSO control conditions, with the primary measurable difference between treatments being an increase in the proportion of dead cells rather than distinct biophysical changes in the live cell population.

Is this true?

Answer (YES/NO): NO